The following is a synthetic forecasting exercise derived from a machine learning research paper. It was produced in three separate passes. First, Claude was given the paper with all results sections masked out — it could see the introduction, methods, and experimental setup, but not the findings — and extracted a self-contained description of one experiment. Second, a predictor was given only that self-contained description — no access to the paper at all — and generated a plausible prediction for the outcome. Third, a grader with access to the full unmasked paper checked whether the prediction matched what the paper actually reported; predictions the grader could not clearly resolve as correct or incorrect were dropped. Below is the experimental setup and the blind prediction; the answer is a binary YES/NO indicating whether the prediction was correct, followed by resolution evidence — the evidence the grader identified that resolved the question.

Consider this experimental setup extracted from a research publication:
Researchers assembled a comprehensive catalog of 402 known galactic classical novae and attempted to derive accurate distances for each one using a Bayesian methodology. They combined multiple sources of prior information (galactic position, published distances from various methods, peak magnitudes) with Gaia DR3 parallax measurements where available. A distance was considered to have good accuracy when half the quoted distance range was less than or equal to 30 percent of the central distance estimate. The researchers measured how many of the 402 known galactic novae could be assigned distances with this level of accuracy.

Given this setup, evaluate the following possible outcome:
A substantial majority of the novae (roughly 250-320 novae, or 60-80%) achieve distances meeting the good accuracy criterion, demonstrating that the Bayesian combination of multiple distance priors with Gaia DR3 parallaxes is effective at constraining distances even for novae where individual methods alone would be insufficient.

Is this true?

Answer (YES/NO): NO